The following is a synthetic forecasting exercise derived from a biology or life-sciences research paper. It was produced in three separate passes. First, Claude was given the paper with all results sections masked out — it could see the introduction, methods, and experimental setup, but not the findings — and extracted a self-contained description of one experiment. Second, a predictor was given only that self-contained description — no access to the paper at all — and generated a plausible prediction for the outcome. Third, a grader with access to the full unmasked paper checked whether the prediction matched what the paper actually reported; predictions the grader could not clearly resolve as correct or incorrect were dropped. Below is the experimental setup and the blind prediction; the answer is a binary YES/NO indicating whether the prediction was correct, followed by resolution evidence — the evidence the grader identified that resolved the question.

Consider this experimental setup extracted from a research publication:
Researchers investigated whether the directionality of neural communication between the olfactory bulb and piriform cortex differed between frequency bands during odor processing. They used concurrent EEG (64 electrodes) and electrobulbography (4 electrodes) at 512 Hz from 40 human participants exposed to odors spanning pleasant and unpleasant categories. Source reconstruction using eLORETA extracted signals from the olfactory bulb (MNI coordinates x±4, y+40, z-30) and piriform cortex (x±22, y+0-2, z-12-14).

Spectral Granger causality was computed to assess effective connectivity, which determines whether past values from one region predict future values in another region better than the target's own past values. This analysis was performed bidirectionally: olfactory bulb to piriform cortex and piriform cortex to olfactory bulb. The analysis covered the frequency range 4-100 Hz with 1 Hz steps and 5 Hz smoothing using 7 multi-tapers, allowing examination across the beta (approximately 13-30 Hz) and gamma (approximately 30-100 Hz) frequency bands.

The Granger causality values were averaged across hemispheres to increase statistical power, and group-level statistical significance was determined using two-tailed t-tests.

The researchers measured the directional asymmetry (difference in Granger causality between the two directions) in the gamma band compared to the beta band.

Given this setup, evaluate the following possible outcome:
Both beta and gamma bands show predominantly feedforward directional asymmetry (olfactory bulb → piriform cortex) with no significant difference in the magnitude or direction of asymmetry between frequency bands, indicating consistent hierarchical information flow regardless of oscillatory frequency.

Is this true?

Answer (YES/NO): NO